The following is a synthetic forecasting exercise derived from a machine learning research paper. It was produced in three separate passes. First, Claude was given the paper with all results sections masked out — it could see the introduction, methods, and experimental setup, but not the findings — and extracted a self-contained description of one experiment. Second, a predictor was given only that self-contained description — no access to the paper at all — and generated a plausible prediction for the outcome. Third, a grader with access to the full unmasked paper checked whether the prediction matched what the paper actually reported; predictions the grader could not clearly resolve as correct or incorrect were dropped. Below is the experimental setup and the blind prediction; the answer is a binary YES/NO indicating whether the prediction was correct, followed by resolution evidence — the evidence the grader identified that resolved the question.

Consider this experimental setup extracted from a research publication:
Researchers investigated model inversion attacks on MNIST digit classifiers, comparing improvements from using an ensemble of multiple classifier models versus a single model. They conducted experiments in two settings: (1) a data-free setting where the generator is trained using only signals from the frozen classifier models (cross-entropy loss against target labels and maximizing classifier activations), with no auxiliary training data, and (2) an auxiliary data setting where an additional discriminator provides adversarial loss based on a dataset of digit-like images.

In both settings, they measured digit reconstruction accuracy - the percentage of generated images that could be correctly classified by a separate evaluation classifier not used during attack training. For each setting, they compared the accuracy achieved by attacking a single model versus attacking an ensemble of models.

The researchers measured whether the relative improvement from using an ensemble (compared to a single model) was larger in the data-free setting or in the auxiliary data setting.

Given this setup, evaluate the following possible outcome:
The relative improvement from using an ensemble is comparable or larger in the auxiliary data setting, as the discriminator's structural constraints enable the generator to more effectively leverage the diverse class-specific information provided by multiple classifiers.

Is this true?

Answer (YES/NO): NO